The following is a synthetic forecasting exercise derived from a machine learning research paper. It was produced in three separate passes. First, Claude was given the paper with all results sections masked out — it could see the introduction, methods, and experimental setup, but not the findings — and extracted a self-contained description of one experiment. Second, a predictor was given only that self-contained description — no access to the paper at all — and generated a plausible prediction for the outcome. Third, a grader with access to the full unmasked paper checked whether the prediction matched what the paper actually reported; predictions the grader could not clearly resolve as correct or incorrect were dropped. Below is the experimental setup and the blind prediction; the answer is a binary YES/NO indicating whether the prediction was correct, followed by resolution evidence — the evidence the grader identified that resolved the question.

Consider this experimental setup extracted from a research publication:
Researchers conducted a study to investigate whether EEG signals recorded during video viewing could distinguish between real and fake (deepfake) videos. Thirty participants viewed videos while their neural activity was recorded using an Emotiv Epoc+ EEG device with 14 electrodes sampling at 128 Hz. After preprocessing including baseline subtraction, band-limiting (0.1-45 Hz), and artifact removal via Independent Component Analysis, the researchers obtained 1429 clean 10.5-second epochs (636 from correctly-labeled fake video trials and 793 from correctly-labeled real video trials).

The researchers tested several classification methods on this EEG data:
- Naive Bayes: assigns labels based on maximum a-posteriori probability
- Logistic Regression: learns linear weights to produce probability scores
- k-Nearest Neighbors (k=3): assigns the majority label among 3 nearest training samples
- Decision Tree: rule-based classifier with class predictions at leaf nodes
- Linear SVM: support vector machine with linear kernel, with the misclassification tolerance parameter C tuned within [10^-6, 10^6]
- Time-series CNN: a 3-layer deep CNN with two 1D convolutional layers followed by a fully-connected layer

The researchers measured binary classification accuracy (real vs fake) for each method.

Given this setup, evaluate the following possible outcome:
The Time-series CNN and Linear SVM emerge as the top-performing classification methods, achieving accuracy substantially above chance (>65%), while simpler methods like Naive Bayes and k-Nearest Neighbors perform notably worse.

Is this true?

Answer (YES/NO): NO